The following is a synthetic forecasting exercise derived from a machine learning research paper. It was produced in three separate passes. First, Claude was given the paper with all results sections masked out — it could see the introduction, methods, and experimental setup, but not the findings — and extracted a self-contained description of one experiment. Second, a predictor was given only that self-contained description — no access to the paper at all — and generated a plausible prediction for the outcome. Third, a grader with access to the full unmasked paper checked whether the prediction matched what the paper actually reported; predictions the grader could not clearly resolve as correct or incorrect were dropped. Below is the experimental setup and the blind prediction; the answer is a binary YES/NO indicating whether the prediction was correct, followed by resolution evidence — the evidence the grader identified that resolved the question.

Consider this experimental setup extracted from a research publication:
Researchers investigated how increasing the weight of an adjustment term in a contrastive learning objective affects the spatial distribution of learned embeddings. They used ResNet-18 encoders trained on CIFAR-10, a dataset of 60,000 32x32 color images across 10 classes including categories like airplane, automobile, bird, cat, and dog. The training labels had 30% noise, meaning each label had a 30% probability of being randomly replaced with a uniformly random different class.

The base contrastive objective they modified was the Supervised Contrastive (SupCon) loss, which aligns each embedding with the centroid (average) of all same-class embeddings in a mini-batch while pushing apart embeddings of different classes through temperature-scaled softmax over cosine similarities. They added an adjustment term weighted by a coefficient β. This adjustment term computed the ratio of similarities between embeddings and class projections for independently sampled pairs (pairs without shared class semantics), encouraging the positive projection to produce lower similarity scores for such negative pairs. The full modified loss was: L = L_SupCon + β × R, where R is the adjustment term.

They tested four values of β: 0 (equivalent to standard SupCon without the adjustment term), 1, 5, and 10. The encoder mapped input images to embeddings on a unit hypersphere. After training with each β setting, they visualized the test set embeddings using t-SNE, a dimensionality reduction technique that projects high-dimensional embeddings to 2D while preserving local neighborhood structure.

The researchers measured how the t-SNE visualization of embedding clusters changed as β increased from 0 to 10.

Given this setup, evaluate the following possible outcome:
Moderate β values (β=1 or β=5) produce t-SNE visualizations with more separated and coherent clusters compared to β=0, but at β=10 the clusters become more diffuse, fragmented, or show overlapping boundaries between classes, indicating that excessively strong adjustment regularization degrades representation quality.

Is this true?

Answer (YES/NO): NO